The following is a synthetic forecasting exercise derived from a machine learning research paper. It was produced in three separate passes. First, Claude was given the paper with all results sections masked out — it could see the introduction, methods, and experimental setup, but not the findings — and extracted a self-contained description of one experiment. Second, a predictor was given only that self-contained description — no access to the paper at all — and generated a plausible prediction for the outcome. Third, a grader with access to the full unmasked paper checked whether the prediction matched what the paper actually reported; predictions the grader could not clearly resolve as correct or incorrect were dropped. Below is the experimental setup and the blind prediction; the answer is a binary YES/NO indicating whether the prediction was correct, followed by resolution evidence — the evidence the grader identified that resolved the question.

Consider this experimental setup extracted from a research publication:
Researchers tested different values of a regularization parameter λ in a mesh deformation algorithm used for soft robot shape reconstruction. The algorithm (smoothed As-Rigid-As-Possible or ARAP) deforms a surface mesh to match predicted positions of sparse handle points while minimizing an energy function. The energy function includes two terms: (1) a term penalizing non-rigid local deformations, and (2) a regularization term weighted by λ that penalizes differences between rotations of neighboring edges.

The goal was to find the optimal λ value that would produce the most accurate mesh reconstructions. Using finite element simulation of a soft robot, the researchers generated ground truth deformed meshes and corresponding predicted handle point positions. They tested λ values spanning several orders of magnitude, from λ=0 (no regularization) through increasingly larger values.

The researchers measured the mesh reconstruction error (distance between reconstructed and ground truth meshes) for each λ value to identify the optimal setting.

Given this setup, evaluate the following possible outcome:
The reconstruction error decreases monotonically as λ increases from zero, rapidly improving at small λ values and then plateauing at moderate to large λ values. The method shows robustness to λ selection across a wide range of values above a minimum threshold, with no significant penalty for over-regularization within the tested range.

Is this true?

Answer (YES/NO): YES